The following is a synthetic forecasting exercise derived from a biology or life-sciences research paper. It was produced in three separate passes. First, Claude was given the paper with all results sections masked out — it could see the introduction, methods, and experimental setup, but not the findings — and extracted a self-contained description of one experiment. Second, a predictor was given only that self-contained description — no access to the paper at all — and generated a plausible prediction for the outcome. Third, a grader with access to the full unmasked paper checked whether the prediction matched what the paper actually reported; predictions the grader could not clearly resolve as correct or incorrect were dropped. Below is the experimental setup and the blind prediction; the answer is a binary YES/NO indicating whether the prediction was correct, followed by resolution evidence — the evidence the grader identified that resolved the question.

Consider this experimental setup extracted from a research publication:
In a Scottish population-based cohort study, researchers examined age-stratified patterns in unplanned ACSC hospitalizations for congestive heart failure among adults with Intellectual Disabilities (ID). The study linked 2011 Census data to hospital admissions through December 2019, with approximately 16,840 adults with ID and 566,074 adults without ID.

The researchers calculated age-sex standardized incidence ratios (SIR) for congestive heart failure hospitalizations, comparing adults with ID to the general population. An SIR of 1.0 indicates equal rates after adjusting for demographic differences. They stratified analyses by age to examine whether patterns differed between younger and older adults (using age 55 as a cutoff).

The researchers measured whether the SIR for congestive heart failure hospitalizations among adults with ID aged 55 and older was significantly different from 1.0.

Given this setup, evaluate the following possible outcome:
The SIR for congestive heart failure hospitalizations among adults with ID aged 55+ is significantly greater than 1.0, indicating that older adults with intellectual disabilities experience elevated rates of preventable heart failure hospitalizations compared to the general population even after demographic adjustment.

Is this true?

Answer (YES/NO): NO